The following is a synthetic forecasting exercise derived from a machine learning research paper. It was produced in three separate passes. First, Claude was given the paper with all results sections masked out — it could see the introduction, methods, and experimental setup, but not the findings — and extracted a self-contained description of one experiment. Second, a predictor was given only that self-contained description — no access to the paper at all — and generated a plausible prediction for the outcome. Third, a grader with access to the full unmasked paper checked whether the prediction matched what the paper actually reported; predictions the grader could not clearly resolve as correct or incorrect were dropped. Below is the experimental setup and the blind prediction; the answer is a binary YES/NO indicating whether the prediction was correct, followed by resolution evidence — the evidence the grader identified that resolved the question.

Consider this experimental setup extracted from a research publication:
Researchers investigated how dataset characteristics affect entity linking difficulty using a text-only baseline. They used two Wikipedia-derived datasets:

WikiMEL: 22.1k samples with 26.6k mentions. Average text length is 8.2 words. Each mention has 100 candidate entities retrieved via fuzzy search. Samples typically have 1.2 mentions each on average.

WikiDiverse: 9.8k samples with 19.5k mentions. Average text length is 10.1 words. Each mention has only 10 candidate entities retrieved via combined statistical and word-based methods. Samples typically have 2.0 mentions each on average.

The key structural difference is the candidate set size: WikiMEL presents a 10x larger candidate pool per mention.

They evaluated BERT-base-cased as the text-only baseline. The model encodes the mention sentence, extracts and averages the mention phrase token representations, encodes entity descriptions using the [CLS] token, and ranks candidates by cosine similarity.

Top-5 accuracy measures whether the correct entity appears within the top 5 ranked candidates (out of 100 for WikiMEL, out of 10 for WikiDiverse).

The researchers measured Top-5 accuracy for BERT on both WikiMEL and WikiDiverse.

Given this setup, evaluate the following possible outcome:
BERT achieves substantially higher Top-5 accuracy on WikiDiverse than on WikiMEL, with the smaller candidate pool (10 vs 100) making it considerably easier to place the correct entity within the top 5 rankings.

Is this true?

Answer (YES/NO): YES